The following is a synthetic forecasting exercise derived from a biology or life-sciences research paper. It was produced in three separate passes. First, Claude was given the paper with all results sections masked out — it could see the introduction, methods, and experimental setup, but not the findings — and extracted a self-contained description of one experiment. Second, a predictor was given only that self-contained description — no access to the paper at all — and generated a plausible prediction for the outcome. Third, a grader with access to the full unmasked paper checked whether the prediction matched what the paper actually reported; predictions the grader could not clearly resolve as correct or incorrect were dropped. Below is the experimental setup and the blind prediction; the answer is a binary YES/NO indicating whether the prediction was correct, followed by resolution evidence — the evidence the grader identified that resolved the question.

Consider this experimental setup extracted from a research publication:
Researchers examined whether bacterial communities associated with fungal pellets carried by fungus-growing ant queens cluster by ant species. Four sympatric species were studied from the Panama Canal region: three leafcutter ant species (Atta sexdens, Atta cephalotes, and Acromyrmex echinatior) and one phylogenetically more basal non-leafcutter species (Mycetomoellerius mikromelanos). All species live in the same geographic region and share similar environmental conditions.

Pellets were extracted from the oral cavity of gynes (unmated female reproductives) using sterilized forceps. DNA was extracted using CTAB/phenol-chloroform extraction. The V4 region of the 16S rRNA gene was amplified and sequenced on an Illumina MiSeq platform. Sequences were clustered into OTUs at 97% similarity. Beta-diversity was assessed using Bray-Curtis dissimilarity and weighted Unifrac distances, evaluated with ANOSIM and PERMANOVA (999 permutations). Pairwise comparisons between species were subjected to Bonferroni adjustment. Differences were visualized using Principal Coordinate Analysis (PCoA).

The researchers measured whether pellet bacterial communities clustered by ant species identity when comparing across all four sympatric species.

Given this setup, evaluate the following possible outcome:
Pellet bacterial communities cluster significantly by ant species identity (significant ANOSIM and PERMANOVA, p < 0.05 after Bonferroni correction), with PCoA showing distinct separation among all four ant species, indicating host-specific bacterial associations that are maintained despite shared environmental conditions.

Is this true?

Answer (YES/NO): NO